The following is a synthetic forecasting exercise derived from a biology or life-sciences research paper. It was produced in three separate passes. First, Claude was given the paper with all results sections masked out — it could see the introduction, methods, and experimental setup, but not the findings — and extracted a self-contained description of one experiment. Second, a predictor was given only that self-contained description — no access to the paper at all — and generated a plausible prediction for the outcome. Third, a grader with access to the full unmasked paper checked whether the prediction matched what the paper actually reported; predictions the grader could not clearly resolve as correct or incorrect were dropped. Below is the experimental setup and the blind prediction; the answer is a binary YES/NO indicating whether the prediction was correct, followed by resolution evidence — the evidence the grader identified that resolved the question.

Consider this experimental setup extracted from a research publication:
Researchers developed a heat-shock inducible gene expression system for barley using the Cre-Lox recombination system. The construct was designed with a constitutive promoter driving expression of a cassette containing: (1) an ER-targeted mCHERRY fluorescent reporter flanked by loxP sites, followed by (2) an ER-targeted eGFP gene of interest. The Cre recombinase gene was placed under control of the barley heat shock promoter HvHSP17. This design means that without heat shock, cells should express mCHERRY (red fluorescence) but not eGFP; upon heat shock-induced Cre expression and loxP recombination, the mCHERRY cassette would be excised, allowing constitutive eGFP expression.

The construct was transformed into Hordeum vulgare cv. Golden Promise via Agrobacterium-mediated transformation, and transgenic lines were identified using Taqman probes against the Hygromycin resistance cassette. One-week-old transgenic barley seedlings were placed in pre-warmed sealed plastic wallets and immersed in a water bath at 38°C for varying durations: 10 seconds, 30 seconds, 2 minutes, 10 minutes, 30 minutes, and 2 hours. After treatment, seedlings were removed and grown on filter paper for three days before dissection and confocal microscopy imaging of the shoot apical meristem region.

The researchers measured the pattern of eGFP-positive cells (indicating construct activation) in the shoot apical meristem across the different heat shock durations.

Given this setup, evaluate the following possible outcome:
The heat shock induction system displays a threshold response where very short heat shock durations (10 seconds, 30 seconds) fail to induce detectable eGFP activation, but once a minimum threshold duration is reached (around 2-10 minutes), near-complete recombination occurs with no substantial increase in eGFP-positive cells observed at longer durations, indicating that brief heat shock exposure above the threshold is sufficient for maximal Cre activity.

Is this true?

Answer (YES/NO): NO